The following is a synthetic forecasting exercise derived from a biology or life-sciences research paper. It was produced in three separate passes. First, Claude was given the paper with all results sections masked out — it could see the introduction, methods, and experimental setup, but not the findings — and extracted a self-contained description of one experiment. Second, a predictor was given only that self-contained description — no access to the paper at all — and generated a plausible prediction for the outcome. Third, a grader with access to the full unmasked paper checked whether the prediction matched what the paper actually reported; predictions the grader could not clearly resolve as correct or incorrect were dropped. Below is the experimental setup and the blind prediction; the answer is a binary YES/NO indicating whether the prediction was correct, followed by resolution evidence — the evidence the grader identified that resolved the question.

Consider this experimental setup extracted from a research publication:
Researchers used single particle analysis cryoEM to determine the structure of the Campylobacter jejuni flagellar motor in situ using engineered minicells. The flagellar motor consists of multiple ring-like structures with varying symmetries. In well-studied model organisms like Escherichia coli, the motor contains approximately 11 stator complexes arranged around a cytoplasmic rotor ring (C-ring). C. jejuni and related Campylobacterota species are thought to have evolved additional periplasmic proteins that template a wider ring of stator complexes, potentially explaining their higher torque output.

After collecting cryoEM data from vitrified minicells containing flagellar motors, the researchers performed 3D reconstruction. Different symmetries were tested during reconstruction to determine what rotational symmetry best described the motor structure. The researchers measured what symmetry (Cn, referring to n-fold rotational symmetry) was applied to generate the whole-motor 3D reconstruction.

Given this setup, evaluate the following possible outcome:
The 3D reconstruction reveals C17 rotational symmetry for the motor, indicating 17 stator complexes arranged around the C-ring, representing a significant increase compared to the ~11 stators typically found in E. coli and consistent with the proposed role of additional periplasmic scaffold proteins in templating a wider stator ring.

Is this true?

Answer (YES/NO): YES